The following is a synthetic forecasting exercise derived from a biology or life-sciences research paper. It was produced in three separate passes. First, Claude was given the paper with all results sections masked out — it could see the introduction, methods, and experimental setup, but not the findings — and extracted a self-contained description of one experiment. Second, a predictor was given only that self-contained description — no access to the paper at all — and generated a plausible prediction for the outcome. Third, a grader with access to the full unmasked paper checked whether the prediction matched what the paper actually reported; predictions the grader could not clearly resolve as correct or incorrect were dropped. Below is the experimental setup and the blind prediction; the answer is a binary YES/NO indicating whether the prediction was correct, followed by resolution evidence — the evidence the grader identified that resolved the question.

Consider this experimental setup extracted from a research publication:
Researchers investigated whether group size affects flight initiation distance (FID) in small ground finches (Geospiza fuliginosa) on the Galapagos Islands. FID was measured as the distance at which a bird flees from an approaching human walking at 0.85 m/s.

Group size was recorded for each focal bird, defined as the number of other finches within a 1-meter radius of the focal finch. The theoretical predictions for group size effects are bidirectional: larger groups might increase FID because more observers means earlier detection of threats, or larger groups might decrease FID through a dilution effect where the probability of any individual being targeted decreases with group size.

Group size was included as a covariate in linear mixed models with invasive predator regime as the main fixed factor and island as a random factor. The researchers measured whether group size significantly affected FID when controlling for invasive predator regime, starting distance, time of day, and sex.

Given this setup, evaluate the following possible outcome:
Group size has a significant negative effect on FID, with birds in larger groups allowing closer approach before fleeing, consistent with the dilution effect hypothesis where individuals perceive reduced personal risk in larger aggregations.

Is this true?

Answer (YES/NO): NO